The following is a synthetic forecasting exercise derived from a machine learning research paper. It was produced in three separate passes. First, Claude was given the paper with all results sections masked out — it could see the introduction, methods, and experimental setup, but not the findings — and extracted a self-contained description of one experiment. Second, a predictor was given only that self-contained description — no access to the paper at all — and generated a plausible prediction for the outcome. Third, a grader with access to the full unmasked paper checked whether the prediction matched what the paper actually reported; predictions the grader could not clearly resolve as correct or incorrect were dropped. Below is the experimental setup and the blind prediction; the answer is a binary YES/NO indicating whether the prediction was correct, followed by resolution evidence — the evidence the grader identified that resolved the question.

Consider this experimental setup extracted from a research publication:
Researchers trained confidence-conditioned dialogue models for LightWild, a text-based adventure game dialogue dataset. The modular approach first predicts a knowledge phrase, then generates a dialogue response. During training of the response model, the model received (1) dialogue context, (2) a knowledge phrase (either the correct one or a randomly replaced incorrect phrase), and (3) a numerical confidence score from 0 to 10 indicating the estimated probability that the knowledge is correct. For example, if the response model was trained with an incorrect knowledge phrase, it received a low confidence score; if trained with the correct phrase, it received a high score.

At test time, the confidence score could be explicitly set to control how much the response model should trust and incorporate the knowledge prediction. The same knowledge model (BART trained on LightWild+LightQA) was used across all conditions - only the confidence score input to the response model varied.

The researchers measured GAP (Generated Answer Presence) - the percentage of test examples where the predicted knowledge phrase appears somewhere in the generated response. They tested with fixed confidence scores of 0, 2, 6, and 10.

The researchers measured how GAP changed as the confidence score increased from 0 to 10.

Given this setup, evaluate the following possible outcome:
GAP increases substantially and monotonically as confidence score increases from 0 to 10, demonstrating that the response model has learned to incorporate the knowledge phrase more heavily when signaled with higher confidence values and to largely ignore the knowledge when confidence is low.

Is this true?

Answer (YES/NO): NO